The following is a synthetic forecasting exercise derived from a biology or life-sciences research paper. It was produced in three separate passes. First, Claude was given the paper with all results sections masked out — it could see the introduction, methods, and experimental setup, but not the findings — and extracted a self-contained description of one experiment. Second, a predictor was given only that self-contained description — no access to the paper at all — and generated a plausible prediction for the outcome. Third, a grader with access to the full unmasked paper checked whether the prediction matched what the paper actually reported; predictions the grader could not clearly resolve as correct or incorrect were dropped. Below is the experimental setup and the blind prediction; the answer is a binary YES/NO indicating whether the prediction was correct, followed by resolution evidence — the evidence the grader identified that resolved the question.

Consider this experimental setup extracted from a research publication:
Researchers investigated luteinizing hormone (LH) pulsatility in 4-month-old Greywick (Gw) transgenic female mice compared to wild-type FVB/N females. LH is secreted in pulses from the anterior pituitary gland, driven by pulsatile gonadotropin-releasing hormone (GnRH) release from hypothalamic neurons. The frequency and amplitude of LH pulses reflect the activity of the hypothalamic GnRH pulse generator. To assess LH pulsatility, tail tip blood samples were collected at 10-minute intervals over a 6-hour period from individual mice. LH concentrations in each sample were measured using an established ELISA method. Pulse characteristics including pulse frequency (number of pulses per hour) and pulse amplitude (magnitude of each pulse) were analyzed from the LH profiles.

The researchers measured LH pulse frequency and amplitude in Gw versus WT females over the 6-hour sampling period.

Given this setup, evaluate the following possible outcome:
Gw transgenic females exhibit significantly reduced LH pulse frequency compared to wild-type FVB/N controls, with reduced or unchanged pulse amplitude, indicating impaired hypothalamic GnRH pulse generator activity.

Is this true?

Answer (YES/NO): NO